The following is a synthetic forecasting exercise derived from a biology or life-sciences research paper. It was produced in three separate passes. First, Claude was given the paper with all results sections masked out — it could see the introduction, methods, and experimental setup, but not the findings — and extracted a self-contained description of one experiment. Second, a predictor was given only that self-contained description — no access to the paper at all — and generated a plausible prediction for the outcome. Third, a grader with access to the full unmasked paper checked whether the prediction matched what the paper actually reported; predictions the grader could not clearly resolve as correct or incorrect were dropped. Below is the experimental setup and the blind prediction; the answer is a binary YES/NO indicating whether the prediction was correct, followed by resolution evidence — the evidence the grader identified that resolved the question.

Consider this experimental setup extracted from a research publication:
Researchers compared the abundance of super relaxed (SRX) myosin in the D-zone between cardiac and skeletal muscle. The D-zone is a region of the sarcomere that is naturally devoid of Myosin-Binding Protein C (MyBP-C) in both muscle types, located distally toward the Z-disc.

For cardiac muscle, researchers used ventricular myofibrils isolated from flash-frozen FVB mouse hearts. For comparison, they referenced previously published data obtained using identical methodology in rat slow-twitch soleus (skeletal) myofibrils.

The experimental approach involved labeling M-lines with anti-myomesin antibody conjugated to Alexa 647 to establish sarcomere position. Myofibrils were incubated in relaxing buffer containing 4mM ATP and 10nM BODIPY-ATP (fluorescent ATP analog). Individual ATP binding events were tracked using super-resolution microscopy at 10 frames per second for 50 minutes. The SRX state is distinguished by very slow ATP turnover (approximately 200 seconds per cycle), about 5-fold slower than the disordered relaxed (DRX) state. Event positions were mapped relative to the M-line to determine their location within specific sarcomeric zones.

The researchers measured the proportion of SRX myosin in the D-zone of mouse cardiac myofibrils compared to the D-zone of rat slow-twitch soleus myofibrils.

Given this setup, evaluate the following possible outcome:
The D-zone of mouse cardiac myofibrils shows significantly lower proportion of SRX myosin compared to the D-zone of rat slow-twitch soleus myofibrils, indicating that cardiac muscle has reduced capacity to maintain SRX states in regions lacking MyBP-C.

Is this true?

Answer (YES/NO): NO